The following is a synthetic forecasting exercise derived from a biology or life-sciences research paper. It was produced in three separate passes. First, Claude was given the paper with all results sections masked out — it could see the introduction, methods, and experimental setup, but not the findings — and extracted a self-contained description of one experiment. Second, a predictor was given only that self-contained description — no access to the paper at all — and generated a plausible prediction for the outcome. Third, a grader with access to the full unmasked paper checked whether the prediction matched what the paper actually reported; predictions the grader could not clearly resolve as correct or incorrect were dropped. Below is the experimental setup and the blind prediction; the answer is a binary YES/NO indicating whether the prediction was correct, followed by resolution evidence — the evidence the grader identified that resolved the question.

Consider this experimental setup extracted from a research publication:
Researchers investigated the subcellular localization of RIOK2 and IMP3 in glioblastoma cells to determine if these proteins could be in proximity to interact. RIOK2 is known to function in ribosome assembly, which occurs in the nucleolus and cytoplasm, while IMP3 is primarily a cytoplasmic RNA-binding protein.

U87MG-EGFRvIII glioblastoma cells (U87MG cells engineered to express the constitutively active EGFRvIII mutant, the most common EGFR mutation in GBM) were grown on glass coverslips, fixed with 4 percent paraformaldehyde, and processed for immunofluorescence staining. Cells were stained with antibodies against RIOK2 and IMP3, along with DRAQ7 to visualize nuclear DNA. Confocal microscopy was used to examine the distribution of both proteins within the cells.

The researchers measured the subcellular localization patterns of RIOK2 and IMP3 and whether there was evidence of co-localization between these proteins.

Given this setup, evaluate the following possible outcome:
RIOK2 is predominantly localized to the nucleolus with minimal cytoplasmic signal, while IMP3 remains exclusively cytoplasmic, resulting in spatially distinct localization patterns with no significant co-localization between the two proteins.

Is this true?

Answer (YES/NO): NO